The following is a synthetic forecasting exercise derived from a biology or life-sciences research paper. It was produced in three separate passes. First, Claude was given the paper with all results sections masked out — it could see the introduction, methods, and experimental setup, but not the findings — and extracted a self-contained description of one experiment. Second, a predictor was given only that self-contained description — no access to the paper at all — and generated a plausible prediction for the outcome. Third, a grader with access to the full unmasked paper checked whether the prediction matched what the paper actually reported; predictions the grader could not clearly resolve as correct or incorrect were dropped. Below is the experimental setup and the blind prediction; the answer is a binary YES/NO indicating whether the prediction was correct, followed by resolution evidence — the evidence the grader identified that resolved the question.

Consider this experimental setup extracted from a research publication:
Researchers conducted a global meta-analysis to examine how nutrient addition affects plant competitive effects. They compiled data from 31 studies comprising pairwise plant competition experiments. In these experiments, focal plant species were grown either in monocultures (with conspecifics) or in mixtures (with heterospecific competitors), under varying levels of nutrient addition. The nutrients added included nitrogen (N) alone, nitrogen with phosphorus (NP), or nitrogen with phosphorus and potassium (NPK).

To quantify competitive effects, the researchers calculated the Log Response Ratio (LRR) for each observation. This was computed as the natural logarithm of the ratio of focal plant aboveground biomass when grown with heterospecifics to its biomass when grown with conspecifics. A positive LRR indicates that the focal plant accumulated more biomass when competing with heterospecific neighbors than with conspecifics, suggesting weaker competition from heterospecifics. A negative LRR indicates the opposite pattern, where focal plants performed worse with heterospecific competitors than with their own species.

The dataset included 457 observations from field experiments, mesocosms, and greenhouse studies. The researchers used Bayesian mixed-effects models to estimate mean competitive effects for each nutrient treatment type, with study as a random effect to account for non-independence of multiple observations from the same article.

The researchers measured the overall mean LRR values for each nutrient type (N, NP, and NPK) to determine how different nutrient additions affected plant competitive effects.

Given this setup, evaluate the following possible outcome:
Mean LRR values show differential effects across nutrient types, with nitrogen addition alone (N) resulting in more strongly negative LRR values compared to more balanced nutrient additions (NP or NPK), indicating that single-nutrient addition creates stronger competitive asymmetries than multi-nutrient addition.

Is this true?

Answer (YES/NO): NO